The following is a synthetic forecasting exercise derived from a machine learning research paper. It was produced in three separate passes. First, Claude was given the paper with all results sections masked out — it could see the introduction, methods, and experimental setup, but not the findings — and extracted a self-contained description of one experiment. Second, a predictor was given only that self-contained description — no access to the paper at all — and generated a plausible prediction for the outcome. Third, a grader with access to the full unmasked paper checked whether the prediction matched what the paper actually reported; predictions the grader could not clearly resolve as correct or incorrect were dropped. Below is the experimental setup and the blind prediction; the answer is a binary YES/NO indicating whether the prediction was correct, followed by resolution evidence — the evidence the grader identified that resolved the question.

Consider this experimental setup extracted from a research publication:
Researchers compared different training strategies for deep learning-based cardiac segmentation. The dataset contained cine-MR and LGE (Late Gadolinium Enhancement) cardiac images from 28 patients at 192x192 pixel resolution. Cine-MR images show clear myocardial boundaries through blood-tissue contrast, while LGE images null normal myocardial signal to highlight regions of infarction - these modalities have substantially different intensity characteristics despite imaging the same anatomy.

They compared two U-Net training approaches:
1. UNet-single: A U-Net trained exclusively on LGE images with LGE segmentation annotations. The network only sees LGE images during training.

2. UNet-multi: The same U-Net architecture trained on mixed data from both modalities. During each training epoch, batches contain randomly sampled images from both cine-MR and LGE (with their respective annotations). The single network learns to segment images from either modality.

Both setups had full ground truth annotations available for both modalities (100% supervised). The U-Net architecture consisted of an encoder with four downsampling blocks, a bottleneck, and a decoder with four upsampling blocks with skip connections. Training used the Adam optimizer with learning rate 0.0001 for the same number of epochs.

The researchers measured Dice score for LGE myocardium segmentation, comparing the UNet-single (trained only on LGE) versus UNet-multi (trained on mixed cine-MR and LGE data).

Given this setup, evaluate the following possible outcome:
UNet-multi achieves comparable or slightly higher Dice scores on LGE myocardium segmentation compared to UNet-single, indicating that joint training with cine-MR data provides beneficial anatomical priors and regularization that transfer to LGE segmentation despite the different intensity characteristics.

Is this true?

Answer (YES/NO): YES